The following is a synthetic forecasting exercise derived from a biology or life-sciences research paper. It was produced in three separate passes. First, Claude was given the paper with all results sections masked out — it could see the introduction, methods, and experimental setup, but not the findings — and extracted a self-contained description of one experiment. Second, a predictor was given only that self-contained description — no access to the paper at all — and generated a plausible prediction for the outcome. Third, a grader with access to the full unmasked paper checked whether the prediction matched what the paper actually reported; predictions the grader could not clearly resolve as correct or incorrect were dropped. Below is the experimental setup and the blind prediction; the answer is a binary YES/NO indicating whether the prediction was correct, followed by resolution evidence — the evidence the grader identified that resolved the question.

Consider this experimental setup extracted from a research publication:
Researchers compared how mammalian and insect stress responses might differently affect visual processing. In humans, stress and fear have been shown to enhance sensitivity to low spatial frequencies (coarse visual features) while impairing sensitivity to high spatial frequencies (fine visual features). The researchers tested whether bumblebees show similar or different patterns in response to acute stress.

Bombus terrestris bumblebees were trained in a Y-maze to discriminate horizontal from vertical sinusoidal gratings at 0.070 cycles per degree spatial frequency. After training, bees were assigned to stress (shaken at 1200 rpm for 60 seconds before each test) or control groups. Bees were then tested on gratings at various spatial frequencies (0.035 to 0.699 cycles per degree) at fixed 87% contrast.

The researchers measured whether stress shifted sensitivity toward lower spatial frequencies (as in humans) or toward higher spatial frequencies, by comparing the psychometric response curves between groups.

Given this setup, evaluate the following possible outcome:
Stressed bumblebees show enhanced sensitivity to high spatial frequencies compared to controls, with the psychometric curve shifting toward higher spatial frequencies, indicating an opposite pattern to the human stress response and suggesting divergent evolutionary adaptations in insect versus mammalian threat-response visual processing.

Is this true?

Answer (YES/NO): YES